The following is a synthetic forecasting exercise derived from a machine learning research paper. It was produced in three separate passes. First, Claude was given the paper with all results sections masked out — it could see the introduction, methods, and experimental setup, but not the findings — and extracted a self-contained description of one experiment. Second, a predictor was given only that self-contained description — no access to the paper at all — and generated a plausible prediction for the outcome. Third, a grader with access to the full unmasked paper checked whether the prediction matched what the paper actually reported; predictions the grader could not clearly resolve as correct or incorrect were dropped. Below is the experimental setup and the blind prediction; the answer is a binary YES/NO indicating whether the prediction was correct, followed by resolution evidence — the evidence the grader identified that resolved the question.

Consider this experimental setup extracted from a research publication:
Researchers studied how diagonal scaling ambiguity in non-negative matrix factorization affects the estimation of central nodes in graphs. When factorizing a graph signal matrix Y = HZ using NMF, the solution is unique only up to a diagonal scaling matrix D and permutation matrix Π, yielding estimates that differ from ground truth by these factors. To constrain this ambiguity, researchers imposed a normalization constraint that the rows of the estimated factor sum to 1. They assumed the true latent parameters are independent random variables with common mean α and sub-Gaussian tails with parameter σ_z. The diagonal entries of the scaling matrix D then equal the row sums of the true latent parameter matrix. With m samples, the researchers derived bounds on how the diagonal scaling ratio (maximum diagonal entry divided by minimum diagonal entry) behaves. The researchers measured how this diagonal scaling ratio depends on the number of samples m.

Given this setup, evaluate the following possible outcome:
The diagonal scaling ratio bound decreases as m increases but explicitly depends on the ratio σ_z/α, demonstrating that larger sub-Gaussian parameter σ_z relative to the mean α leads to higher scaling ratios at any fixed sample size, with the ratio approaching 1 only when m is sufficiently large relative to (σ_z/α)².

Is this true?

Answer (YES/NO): YES